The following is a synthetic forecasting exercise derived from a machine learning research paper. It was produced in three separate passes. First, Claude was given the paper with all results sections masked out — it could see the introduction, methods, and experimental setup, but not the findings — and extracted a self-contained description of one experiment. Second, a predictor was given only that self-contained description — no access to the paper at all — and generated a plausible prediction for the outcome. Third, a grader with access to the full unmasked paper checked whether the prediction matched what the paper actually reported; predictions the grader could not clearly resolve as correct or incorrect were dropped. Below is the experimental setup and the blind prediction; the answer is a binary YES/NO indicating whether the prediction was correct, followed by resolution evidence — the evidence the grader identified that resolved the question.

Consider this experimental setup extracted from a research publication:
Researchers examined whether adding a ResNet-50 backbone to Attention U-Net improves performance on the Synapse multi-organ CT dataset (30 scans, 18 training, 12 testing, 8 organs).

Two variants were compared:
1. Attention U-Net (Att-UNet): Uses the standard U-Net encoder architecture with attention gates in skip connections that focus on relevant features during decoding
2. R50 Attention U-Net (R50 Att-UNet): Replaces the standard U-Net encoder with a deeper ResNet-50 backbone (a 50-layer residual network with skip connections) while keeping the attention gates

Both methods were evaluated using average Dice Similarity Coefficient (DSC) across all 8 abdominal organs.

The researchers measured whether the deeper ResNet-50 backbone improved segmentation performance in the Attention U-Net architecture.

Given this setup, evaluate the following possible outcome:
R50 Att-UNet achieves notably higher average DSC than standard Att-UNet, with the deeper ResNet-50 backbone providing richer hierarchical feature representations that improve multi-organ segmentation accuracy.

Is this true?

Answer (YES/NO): NO